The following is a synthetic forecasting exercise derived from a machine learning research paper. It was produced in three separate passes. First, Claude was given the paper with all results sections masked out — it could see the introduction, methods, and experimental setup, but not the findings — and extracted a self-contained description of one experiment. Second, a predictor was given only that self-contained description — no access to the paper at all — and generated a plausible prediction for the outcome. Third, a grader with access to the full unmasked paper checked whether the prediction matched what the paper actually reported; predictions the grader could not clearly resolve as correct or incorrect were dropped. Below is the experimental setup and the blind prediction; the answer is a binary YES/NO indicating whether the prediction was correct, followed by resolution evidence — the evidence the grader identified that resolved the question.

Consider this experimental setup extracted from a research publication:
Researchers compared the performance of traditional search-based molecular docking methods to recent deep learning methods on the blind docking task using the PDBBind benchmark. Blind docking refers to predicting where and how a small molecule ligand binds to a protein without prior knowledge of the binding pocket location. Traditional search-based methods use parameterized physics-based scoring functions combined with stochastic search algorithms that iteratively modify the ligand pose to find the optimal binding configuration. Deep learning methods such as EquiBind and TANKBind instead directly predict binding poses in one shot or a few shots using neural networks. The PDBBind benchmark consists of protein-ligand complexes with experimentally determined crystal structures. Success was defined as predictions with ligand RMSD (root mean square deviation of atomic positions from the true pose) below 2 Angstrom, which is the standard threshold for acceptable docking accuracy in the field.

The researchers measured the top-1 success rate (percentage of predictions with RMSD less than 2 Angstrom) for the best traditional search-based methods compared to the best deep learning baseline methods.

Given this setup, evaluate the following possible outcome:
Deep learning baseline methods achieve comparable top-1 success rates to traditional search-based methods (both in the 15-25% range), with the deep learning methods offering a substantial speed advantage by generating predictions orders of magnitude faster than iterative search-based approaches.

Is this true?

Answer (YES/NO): NO